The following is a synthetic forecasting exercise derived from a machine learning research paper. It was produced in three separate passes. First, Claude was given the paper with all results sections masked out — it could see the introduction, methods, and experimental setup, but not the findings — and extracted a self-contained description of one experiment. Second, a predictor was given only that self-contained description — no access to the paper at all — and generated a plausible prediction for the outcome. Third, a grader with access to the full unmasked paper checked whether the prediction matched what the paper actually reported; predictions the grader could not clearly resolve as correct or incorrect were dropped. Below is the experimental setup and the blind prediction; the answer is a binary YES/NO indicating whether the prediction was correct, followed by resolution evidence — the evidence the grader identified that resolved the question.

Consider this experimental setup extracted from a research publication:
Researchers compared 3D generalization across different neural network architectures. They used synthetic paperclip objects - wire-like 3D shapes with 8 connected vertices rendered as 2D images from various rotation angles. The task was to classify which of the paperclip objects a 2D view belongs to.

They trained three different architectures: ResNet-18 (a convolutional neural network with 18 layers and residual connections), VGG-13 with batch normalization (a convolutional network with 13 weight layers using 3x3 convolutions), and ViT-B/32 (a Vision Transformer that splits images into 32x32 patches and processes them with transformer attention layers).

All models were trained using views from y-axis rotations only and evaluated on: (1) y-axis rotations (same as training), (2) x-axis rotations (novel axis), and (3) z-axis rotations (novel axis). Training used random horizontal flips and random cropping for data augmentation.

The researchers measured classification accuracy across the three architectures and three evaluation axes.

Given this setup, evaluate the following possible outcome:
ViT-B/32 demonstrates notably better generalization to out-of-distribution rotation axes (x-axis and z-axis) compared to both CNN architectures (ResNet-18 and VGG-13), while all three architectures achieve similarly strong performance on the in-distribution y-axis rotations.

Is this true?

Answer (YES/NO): NO